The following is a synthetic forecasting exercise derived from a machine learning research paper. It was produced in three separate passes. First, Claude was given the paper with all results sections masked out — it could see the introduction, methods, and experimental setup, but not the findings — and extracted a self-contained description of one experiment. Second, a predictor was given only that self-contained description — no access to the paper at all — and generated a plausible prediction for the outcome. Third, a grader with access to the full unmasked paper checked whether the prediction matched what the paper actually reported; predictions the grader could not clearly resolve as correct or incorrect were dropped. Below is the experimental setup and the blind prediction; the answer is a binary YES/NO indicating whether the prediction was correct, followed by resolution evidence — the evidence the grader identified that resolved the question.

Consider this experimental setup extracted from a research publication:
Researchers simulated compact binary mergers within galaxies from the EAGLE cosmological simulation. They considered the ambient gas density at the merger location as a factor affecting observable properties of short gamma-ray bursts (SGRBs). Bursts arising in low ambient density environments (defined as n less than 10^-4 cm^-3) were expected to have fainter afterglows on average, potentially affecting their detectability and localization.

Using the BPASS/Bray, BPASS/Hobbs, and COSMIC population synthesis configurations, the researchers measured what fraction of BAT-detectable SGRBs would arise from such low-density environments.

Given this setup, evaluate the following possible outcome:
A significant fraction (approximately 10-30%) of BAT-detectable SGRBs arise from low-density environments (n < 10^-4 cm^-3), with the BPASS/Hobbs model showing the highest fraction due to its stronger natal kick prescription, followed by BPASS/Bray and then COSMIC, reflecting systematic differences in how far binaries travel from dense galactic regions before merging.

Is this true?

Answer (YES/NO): NO